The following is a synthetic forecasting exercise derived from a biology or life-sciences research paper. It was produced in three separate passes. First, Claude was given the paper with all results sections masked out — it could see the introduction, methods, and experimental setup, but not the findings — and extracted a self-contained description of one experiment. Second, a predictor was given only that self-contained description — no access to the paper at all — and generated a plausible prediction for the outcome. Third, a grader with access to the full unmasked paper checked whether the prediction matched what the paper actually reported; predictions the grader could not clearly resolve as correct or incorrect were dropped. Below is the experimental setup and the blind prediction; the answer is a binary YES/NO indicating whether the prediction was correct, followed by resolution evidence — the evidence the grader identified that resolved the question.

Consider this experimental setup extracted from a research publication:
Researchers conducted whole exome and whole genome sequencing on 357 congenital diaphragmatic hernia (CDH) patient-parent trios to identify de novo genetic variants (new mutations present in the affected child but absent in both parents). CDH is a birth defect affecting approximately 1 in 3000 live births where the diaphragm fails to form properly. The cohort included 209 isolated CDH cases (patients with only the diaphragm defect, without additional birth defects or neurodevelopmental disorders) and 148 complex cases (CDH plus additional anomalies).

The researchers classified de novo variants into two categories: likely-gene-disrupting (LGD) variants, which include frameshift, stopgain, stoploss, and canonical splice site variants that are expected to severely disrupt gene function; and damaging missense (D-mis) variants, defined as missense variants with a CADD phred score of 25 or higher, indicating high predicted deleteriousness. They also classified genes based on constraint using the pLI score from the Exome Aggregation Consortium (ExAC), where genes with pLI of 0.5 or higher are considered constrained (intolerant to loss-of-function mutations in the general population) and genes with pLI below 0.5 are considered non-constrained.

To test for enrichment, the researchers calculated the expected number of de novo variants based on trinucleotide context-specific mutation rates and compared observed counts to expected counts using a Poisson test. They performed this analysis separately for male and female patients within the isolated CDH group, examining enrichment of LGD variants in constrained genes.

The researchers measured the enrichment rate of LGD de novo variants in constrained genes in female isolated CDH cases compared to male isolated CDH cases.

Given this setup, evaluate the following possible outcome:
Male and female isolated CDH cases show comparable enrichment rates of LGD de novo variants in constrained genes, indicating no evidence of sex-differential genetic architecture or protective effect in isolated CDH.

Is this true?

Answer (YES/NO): NO